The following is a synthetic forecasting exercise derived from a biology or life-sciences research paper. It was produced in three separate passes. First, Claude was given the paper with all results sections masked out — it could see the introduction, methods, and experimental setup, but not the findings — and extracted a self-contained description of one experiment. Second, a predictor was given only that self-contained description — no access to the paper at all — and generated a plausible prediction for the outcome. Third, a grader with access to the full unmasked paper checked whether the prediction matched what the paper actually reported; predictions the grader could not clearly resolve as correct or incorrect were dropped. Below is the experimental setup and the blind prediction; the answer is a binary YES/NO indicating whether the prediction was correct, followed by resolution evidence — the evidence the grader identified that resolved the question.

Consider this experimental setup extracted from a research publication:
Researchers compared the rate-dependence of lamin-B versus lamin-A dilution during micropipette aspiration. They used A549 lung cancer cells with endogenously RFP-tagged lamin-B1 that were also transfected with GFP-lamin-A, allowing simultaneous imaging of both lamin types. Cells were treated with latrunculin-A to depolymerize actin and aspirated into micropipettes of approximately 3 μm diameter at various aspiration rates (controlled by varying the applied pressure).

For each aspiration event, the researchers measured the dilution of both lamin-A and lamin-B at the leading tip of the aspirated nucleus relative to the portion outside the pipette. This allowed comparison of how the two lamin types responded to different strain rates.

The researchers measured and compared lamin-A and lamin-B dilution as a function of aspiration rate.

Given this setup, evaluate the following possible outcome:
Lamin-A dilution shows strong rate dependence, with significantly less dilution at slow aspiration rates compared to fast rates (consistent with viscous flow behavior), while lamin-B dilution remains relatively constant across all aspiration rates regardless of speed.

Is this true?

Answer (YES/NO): NO